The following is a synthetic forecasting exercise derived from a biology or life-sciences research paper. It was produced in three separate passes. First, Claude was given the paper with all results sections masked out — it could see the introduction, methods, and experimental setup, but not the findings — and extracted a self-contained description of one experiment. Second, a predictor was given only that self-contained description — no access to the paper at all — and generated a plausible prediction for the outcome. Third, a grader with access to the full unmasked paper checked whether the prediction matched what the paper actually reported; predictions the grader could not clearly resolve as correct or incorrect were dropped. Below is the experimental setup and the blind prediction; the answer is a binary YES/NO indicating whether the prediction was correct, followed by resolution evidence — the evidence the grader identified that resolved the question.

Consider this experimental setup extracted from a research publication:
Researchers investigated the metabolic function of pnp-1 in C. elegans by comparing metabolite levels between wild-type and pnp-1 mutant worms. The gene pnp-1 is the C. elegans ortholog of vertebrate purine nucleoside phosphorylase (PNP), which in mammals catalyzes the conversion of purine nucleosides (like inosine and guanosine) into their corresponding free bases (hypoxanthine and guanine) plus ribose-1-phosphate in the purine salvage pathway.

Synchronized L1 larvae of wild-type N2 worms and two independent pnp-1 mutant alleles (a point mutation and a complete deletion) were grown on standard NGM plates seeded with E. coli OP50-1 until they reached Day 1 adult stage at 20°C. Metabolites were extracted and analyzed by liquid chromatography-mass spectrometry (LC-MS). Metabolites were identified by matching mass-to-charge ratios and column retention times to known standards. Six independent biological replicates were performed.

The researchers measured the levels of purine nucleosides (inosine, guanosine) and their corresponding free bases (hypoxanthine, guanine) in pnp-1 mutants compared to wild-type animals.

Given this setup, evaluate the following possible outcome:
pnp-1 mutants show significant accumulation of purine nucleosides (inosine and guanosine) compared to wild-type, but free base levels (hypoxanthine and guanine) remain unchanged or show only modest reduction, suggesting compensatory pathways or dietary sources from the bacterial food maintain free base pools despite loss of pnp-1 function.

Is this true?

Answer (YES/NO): NO